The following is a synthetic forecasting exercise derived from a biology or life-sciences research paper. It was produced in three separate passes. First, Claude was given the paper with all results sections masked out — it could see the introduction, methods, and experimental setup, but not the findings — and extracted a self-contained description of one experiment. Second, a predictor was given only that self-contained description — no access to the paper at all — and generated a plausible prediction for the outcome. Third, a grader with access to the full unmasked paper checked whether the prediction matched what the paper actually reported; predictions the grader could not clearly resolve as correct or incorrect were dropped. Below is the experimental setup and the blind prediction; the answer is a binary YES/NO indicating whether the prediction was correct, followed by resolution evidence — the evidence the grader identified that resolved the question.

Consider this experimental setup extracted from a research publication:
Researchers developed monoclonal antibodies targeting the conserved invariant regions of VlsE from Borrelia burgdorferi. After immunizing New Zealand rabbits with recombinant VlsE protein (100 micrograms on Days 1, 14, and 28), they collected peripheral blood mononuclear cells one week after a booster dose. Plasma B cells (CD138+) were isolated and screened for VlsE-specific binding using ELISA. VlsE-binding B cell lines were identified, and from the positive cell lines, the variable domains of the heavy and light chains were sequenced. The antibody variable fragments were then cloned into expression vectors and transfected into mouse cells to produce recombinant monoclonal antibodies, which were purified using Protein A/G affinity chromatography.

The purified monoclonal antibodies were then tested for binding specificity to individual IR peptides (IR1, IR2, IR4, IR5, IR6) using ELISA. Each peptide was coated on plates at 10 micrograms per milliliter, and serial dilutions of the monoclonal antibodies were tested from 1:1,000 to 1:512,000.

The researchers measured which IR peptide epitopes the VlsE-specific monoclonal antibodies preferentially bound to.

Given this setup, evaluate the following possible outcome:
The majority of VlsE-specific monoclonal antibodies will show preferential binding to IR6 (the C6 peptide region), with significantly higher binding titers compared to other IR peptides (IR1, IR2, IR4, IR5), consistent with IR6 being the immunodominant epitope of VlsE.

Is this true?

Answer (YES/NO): NO